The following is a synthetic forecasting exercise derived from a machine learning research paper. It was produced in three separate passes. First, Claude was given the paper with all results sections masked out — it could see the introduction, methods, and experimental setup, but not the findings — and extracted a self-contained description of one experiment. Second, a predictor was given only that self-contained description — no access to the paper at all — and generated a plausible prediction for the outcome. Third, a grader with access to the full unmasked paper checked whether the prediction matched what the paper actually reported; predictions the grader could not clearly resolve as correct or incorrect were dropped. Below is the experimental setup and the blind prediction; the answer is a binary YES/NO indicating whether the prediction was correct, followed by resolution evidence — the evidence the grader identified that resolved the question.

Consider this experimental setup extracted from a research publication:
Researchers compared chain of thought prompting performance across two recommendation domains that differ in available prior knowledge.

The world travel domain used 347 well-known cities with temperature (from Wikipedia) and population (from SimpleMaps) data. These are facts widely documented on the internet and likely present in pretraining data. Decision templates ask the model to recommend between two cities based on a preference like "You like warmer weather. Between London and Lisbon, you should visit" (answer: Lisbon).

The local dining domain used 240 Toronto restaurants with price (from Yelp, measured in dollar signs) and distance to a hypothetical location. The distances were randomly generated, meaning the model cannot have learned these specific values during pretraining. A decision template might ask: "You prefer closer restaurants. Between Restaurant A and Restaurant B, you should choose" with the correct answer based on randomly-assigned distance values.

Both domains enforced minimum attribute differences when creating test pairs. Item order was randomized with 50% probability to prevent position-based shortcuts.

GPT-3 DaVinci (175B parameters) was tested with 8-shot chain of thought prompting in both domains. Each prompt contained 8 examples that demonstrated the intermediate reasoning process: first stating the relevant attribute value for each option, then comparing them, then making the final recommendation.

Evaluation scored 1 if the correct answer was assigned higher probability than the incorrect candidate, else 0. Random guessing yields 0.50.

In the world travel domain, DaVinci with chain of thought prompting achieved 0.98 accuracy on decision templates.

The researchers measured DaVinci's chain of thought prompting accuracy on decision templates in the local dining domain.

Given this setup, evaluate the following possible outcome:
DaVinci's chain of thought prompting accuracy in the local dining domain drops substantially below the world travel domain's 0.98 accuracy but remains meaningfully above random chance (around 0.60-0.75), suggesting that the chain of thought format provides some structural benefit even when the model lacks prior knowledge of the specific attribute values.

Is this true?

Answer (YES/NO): NO